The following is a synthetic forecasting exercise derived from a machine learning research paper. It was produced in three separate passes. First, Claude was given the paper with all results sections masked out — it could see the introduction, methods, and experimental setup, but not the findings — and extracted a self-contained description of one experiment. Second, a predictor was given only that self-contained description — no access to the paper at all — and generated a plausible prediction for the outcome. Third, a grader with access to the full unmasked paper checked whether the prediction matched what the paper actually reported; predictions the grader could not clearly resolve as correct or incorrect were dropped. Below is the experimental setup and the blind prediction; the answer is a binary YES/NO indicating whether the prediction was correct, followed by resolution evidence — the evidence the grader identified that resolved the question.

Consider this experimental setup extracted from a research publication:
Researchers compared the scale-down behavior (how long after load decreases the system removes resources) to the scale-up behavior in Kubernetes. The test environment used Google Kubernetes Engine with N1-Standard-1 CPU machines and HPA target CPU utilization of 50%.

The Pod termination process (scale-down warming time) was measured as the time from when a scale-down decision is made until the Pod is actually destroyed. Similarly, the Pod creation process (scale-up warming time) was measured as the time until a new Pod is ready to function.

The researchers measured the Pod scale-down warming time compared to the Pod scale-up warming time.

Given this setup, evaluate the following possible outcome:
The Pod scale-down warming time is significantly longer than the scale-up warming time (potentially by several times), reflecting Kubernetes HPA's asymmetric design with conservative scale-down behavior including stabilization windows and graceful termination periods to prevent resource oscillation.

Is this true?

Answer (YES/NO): NO